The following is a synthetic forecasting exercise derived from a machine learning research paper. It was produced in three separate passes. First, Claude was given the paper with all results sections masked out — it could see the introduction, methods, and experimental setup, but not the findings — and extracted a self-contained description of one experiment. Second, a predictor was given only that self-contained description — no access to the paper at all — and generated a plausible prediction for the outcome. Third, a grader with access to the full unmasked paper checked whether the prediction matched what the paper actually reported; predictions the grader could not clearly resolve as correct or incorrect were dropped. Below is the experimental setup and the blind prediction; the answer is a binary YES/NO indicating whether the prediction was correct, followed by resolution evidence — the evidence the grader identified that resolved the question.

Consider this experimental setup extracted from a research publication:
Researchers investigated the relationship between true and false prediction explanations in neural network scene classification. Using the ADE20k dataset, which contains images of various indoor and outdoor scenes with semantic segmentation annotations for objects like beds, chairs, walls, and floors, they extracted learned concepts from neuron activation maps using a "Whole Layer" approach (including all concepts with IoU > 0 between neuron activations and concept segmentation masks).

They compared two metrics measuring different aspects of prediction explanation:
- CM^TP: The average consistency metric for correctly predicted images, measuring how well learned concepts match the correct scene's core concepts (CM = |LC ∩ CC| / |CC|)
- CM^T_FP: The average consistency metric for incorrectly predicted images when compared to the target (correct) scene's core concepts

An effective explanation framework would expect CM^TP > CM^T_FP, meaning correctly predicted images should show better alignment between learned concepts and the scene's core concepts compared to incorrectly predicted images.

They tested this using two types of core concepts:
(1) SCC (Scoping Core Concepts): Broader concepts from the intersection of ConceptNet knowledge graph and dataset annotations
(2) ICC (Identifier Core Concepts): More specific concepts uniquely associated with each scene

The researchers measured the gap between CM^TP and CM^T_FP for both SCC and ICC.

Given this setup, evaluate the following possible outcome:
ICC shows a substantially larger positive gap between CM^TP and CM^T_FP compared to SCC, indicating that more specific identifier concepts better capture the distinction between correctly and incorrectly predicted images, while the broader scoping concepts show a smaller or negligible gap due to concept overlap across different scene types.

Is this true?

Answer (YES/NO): YES